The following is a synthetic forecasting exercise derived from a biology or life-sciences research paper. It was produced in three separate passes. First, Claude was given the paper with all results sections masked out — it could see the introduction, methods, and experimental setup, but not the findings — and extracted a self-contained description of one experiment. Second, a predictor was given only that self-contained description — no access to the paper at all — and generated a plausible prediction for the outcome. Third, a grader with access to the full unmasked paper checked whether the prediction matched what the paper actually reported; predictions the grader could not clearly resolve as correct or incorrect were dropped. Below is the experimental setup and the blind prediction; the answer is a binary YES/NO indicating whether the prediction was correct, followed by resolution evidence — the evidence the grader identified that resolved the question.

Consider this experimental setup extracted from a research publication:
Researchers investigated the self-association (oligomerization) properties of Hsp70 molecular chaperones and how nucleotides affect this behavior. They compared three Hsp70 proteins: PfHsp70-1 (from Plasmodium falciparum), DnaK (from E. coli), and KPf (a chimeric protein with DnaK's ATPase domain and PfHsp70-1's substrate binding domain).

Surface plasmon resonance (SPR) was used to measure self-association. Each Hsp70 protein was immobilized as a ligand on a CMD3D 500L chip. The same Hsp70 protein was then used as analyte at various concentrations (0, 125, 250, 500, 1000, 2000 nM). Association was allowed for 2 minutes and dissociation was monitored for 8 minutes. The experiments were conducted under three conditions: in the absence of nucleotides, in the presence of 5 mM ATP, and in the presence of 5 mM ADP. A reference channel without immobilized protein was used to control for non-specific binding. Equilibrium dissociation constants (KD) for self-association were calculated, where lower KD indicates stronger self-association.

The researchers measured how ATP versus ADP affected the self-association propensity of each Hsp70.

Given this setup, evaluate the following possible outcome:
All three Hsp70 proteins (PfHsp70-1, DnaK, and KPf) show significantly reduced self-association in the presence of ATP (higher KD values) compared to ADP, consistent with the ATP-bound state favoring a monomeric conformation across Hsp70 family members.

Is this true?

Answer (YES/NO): NO